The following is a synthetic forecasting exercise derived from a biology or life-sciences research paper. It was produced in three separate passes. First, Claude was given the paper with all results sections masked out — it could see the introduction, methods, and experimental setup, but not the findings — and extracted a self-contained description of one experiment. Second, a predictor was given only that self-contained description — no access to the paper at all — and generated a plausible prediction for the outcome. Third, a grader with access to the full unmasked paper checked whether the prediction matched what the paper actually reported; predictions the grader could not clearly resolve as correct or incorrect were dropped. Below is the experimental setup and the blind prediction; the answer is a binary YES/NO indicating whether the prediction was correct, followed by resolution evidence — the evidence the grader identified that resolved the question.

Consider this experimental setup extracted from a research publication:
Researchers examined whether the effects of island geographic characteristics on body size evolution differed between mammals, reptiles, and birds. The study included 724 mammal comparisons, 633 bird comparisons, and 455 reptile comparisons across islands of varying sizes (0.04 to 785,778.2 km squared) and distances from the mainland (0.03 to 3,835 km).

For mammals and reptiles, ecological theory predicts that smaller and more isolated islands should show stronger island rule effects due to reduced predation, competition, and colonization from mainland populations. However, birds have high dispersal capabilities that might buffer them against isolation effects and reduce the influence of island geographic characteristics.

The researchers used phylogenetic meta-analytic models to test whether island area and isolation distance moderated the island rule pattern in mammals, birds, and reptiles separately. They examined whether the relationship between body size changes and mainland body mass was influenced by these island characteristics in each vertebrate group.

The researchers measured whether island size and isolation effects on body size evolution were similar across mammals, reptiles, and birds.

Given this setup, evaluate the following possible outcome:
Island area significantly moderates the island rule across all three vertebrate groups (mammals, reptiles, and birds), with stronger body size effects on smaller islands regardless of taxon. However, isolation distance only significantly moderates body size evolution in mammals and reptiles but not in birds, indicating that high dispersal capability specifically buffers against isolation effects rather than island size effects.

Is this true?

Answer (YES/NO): NO